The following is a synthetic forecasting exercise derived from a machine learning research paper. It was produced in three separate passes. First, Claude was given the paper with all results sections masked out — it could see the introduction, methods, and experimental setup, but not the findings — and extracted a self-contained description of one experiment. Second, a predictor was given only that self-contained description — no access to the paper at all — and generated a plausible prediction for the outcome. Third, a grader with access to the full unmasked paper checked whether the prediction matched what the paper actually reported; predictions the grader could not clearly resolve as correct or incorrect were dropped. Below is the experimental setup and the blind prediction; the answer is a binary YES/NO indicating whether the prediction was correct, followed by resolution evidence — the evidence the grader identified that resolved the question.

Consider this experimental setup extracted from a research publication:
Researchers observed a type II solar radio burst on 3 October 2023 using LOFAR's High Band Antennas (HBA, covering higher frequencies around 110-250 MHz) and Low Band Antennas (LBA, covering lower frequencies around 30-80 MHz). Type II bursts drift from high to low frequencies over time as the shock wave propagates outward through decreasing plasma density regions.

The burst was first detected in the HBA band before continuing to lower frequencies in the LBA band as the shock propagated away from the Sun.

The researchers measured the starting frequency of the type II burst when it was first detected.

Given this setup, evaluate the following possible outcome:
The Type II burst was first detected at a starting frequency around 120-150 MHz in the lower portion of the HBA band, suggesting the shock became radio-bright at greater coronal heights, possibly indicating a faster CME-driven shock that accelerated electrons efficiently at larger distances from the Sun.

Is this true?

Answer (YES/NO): NO